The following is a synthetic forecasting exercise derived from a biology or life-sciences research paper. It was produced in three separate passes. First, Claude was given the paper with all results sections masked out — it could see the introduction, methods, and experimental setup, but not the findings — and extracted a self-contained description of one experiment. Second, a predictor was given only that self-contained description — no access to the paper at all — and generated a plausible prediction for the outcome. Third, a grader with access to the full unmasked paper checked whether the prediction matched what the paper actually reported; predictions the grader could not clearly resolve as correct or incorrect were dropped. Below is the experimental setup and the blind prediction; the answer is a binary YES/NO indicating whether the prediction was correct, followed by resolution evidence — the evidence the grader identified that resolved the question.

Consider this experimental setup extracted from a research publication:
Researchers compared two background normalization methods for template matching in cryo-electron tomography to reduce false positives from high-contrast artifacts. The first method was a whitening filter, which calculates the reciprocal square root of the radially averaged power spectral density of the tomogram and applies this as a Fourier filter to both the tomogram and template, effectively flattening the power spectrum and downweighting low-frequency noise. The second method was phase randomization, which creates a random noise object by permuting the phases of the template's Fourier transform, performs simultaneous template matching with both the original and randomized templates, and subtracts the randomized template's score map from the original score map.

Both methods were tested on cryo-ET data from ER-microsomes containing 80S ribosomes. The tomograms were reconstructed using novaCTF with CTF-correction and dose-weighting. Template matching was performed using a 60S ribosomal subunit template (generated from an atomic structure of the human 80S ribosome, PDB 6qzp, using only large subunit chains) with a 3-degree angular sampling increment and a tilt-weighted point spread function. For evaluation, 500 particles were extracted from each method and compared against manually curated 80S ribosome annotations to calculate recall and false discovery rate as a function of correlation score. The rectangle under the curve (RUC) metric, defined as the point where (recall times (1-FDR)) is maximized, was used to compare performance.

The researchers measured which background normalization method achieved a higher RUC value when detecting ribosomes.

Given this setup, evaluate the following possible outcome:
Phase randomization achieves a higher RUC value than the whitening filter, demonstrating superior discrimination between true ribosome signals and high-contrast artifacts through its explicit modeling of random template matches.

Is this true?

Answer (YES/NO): YES